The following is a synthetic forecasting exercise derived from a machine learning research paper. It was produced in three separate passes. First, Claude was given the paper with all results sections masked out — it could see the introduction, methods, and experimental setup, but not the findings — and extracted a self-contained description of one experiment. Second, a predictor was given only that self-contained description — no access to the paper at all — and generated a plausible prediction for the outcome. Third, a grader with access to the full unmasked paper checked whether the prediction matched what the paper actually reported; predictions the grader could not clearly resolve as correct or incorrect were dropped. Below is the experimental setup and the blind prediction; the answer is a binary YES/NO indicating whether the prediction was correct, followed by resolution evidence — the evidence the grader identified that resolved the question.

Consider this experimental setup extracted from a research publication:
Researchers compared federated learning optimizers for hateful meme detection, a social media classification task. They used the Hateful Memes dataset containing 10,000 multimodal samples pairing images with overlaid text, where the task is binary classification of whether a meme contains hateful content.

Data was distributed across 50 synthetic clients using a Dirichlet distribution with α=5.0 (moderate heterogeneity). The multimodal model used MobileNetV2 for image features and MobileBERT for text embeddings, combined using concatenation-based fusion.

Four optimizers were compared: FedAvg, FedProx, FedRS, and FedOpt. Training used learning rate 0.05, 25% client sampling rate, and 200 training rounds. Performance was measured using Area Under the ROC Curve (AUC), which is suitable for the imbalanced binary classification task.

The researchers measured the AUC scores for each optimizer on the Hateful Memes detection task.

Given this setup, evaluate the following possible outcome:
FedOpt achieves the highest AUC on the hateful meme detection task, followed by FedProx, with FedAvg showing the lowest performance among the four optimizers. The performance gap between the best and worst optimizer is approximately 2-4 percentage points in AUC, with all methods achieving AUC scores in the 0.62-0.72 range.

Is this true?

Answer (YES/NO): NO